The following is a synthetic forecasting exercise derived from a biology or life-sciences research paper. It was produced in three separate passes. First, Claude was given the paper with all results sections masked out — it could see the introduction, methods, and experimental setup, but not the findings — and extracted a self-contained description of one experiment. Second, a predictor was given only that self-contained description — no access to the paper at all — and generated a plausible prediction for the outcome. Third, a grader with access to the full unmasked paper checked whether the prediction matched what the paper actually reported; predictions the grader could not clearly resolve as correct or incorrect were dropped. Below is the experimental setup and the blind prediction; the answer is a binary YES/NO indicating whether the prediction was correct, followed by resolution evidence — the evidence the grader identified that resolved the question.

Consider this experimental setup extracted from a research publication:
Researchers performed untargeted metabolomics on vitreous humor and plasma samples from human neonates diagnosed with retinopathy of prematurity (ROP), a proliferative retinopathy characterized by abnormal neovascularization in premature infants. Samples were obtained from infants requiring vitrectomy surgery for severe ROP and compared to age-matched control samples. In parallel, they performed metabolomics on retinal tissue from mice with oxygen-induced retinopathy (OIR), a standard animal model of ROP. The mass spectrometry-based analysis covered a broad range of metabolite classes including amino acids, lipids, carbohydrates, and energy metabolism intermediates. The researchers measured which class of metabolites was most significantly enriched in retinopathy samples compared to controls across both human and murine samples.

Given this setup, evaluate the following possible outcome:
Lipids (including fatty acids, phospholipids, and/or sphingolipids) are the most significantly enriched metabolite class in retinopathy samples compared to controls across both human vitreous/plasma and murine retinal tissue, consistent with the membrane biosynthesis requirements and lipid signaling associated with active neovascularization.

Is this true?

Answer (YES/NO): NO